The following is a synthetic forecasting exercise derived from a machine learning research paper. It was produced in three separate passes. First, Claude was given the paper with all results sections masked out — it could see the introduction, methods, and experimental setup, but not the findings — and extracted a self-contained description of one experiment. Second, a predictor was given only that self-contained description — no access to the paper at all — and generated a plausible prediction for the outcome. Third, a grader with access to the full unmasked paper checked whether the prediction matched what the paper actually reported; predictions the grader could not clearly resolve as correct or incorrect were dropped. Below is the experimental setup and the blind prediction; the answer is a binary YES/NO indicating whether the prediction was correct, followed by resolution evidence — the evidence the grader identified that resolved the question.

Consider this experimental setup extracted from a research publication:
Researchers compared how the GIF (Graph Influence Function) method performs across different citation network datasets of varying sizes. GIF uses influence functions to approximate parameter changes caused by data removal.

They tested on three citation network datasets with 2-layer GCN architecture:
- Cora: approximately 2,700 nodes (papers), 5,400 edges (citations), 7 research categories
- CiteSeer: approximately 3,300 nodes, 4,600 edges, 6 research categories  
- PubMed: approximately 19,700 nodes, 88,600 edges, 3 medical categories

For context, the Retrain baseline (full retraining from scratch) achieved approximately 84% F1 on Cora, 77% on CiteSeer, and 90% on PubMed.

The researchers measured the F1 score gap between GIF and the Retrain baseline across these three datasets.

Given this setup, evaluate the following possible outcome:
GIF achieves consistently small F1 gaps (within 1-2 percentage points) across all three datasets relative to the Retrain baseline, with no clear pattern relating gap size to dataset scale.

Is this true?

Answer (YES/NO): NO